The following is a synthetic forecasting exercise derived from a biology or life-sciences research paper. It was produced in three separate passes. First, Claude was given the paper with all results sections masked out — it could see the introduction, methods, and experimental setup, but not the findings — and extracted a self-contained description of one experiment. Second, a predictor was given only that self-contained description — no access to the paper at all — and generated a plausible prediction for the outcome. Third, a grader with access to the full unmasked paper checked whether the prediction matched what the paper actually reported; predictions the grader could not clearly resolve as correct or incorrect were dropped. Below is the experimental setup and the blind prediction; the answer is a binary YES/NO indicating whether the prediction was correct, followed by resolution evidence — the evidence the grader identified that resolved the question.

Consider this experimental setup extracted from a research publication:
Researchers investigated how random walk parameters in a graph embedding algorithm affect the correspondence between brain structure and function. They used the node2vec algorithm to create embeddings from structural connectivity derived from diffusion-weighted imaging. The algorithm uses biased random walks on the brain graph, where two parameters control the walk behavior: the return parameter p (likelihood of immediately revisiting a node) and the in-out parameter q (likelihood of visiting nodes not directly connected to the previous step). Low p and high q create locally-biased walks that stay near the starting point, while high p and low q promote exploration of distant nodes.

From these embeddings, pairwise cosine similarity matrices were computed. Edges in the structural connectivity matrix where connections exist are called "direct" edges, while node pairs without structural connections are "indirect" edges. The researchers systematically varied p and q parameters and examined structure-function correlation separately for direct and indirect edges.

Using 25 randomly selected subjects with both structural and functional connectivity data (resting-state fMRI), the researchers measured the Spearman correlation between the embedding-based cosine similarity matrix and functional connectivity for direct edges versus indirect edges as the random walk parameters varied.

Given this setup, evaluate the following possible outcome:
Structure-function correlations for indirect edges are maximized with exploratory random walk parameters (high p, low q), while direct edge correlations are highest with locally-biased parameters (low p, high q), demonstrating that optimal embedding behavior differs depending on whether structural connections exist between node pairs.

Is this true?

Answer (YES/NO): NO